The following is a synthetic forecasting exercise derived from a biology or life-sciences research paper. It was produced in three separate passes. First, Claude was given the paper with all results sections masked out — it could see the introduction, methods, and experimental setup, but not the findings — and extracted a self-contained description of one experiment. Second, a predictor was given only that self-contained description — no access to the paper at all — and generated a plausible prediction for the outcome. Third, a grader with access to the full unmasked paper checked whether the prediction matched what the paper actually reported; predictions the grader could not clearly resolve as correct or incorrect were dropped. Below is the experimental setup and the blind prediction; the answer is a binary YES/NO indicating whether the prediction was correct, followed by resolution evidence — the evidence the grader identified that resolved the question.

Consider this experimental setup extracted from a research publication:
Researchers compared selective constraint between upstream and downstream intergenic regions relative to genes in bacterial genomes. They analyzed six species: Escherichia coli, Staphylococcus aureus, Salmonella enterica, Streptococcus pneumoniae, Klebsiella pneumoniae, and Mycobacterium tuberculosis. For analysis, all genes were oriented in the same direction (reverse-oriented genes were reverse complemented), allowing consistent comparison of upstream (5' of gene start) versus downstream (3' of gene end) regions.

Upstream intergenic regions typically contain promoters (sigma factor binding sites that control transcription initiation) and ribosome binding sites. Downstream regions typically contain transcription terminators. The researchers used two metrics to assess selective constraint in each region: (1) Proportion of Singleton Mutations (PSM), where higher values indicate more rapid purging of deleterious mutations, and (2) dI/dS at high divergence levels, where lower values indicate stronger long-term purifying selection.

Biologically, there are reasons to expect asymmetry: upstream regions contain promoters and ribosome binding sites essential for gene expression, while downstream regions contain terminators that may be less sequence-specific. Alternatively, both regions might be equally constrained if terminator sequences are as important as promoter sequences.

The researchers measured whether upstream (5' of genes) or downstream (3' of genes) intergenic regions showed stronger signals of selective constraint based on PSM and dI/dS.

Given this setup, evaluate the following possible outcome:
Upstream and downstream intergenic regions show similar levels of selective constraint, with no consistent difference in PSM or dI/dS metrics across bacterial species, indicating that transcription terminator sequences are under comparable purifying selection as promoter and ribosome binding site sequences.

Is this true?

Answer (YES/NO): NO